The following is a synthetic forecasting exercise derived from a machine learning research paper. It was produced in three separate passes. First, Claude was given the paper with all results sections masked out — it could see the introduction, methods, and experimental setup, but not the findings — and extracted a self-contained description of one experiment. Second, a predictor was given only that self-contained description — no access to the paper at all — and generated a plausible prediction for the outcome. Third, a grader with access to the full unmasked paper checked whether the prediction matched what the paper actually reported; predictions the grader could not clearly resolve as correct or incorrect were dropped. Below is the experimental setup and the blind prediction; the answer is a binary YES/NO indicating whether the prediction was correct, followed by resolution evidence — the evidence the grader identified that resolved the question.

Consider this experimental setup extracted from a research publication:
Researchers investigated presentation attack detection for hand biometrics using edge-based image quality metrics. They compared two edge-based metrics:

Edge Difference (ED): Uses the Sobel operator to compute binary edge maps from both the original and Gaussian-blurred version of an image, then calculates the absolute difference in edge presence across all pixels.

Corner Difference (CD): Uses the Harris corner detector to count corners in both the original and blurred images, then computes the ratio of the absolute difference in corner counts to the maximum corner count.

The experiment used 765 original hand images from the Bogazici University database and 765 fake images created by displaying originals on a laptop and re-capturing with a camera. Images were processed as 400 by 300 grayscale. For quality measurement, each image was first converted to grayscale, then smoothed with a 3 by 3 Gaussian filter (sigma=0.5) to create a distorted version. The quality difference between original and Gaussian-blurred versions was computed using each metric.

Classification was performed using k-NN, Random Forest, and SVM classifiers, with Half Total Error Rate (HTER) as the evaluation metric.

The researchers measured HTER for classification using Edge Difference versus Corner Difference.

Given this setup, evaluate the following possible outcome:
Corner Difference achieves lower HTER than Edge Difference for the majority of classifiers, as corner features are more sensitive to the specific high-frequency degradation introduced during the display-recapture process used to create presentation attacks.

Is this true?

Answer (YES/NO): NO